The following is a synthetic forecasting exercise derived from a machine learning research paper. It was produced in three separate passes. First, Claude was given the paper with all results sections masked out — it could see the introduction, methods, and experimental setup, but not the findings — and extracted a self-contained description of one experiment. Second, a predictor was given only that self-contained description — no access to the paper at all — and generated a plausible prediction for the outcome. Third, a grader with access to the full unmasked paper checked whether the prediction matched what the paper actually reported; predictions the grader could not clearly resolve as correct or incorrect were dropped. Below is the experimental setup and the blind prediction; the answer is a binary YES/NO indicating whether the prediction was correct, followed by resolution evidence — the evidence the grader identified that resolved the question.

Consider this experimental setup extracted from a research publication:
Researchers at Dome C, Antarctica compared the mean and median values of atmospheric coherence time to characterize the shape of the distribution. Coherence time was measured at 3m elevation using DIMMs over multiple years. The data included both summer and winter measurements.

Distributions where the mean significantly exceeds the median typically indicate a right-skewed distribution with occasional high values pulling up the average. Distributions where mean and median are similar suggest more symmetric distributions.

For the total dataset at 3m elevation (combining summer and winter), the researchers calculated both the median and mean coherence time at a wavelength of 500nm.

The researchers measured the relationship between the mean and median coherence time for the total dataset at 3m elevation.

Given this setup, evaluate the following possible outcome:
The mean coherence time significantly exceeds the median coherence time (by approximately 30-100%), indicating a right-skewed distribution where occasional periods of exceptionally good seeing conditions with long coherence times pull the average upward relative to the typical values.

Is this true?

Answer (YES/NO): YES